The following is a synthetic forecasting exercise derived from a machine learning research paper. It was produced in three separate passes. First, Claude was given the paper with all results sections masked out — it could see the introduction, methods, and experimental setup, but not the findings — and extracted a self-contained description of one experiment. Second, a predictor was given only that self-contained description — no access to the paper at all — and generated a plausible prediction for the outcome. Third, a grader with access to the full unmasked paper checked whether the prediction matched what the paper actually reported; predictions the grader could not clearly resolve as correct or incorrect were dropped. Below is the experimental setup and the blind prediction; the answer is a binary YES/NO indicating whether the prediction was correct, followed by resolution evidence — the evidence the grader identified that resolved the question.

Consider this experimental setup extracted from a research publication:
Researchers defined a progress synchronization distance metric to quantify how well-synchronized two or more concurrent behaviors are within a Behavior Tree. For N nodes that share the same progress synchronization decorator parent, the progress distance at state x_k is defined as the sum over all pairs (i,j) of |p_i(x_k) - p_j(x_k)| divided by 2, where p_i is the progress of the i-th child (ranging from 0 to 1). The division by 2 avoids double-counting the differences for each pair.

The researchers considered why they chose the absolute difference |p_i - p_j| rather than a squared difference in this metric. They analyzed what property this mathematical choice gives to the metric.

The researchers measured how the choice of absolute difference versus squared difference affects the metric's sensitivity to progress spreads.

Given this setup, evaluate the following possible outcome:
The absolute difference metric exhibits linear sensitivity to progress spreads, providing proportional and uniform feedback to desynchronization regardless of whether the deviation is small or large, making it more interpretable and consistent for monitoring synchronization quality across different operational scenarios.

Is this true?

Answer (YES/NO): YES